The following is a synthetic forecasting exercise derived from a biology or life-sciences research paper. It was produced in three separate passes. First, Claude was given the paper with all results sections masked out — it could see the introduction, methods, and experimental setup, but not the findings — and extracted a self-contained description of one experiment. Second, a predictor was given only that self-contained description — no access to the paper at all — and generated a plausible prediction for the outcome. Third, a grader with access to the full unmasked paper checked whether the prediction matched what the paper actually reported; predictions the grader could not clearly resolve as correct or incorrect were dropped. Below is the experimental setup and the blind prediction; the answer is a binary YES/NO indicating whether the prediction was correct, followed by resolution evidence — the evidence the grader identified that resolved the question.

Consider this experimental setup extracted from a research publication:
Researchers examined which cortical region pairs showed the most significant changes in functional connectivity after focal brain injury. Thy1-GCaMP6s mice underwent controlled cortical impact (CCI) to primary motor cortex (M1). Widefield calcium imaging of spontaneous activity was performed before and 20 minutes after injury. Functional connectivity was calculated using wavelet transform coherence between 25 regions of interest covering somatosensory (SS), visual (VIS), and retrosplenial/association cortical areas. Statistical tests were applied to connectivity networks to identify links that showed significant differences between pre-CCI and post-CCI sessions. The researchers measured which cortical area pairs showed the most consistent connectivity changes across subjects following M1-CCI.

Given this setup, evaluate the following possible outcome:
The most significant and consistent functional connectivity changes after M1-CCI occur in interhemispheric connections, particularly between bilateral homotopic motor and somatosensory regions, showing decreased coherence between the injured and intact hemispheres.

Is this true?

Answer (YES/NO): NO